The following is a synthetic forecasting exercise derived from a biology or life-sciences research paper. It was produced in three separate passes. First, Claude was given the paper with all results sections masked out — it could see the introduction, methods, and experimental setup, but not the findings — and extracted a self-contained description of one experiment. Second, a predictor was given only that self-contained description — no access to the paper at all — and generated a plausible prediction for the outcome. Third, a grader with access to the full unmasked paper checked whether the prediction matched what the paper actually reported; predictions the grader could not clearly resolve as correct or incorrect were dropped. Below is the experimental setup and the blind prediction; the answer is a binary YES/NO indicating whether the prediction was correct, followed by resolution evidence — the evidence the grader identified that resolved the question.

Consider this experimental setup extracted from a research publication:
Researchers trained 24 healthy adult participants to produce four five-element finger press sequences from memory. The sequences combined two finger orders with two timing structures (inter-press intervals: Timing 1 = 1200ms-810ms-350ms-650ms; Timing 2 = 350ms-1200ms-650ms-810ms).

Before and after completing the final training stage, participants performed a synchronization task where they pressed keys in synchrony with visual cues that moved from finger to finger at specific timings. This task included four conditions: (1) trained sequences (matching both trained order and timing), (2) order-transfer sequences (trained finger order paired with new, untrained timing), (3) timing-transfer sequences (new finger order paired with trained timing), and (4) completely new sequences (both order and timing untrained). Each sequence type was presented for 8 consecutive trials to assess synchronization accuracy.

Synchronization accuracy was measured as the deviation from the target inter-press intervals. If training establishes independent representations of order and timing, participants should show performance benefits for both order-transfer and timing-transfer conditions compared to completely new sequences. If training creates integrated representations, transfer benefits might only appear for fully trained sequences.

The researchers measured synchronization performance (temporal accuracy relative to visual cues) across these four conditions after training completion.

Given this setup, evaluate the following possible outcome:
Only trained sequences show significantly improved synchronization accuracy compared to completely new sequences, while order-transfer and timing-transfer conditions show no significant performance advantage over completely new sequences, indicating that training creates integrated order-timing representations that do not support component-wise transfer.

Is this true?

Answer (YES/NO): NO